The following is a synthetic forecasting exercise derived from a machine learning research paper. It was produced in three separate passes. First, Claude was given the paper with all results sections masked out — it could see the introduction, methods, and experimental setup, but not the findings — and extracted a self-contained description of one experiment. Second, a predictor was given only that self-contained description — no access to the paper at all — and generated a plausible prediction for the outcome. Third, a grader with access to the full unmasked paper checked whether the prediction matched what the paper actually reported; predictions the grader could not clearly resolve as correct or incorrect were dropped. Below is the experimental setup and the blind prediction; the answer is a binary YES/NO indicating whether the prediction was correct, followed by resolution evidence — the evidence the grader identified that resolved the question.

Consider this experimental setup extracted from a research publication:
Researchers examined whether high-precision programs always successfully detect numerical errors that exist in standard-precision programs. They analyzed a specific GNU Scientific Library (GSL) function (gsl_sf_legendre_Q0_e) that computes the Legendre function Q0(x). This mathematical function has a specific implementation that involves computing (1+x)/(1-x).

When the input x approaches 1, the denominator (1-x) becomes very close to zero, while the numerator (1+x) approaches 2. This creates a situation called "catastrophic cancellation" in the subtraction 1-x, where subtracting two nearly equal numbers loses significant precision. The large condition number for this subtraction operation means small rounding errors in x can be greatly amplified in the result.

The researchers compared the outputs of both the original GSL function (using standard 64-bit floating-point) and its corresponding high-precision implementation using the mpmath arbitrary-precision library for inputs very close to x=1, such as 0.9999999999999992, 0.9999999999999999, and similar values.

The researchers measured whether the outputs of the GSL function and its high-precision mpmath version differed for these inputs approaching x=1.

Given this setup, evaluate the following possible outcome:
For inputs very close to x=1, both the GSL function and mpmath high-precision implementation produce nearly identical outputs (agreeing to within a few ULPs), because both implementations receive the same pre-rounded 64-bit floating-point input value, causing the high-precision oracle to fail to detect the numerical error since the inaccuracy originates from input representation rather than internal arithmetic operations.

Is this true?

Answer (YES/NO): YES